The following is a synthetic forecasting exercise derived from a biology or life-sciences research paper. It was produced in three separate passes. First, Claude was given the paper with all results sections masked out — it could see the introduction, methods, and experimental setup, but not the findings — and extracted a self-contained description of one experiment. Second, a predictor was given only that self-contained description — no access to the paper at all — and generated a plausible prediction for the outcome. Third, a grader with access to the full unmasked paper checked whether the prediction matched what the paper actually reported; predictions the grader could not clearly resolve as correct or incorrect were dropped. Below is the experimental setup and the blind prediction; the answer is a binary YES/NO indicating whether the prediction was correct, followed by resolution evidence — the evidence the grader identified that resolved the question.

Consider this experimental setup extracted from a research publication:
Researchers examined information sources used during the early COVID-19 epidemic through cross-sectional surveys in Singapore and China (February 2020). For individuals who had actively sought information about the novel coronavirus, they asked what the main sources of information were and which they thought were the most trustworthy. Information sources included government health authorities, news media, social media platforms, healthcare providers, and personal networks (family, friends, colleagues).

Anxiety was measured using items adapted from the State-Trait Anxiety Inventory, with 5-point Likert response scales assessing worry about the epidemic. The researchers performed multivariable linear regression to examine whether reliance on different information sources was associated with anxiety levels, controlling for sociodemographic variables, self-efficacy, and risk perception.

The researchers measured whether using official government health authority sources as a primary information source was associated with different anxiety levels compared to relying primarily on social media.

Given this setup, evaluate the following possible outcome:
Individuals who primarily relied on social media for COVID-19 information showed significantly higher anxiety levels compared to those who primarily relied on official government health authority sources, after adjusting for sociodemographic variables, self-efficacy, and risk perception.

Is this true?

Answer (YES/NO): NO